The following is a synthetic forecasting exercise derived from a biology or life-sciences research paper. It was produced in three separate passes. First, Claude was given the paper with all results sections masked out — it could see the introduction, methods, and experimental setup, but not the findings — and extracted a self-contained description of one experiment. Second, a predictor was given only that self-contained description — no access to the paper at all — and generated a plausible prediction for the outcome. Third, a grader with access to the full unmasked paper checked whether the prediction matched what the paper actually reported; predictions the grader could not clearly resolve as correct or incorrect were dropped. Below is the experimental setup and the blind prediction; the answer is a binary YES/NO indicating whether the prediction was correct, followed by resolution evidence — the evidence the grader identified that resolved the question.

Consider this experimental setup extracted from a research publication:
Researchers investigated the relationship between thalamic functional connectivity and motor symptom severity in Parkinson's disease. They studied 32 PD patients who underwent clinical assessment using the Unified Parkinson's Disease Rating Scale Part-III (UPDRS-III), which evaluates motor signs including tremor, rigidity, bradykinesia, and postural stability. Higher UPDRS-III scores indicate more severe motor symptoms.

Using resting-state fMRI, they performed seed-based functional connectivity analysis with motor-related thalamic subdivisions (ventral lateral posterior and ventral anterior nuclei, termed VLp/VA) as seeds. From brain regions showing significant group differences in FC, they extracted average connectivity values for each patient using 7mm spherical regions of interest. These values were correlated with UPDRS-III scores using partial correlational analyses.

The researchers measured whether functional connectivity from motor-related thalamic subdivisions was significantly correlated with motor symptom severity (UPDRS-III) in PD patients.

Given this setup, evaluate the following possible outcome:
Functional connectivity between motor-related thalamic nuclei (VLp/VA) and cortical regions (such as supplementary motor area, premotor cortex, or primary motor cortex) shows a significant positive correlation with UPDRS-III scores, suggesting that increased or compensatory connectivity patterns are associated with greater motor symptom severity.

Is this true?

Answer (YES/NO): NO